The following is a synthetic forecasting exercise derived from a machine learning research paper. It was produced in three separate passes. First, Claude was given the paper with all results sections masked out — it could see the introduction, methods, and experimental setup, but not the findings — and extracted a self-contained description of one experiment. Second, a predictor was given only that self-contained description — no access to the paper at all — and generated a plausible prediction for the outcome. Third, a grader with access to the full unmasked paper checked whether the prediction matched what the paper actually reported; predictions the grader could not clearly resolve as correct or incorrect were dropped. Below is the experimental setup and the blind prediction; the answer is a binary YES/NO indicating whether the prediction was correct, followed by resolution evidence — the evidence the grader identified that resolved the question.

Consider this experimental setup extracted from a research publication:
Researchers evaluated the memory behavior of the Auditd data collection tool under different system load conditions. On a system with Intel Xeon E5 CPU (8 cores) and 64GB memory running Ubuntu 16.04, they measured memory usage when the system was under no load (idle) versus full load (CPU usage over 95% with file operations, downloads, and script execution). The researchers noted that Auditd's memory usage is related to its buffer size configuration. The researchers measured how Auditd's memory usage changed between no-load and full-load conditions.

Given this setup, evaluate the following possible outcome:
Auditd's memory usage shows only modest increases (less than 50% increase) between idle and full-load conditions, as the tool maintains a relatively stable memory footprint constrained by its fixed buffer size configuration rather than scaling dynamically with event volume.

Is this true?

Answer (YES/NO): NO